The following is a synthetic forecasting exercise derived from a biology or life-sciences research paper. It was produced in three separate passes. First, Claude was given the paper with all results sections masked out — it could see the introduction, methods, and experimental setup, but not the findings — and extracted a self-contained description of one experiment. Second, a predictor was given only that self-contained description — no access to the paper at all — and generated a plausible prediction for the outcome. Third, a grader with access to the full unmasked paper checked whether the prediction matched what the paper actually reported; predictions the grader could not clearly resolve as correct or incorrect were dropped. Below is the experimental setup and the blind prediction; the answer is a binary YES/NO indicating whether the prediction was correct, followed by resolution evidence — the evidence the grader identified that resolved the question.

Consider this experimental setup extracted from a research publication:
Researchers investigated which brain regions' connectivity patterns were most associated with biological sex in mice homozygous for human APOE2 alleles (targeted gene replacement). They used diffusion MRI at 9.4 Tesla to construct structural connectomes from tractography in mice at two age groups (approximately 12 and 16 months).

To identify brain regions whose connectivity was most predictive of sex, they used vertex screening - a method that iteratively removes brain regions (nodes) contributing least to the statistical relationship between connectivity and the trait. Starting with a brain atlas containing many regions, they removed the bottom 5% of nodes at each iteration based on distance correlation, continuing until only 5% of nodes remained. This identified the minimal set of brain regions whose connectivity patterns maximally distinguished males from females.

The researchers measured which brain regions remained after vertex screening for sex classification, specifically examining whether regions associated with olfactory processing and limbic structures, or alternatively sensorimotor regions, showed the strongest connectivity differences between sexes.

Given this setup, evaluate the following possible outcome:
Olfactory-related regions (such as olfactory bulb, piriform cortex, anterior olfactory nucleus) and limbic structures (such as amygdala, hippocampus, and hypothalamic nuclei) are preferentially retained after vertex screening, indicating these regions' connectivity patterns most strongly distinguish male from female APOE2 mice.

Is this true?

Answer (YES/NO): NO